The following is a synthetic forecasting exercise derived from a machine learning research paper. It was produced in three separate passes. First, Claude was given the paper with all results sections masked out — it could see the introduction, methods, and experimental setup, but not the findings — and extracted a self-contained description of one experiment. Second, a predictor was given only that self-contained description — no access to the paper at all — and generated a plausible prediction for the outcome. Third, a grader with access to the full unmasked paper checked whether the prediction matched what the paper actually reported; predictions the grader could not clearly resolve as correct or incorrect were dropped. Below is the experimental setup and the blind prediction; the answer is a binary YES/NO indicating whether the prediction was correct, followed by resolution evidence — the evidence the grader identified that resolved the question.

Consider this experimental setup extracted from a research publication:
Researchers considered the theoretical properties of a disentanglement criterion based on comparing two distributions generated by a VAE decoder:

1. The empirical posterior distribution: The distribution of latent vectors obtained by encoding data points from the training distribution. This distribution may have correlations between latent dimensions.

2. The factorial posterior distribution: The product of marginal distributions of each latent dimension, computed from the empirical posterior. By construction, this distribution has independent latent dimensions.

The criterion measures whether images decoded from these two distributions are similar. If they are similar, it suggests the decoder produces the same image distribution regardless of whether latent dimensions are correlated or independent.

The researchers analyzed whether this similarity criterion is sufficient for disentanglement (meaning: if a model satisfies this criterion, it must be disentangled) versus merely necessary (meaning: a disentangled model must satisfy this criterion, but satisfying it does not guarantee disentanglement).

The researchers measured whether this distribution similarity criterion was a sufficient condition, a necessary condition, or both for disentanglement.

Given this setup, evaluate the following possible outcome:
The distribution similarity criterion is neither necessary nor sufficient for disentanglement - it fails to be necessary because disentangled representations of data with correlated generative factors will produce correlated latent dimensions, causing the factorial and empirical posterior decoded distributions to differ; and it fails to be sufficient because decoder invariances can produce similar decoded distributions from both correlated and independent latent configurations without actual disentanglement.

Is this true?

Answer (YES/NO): NO